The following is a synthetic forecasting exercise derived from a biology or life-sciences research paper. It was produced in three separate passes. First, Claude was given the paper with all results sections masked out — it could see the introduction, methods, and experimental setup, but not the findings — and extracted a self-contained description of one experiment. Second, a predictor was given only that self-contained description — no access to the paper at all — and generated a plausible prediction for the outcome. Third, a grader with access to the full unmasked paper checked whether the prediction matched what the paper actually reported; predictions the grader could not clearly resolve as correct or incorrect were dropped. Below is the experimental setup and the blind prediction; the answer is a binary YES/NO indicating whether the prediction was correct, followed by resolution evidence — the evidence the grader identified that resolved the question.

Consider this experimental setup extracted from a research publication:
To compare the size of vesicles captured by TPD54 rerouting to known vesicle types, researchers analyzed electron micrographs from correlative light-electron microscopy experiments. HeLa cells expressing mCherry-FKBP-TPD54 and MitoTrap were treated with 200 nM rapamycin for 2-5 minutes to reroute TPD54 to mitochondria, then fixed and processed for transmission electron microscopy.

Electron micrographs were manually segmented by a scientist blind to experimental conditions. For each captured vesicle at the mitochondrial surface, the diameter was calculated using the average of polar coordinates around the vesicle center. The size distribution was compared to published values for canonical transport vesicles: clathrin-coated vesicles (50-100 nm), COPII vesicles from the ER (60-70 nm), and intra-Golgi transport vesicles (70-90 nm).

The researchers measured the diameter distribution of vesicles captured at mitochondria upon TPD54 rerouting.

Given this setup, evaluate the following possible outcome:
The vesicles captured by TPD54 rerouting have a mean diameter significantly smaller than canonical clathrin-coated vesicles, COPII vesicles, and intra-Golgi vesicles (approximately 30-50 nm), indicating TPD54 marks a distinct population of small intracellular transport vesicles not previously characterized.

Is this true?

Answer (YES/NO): YES